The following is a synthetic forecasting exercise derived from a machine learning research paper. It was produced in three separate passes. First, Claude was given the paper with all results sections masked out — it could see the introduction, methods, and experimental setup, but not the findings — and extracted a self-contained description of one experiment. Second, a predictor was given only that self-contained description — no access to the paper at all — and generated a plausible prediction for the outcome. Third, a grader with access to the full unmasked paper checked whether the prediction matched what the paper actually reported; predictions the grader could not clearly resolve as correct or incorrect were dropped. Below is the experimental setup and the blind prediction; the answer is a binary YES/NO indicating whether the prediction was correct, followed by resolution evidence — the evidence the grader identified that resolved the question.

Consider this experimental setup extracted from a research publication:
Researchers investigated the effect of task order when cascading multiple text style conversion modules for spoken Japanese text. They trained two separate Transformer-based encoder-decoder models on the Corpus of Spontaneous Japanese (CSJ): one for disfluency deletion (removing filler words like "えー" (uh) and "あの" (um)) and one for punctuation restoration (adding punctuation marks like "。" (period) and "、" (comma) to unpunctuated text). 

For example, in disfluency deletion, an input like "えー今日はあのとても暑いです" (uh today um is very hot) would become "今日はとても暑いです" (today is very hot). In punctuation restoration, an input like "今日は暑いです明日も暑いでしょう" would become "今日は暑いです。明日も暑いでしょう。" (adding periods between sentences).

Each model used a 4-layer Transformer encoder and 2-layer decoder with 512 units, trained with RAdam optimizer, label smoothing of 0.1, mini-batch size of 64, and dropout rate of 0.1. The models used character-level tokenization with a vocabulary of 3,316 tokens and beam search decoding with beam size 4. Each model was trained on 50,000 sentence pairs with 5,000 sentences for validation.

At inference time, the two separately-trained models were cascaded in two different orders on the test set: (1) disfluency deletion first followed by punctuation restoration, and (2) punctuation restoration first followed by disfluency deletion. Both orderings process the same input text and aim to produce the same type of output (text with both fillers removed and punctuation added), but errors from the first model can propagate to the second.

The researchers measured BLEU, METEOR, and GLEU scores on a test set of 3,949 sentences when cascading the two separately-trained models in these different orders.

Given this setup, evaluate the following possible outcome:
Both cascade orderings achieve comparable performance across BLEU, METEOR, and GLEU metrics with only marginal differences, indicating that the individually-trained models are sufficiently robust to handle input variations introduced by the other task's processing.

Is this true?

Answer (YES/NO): NO